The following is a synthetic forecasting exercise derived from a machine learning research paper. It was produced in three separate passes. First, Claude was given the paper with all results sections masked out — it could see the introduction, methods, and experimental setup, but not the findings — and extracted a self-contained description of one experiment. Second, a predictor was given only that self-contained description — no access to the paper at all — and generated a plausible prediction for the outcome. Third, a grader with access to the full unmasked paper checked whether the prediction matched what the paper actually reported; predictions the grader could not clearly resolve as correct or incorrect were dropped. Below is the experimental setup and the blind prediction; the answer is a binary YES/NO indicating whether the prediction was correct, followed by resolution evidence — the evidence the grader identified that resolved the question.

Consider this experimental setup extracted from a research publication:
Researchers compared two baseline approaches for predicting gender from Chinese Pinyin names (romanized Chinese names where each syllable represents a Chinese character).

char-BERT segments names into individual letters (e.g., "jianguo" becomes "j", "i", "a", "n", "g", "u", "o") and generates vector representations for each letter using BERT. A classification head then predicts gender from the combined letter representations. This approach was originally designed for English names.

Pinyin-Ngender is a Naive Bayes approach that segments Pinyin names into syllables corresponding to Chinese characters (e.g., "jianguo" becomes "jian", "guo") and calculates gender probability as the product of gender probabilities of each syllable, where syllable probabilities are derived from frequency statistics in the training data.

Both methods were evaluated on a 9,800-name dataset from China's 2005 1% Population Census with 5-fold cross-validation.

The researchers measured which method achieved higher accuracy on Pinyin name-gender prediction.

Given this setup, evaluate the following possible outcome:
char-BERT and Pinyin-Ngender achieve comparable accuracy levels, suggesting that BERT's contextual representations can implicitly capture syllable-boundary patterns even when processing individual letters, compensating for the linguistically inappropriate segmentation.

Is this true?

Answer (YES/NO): NO